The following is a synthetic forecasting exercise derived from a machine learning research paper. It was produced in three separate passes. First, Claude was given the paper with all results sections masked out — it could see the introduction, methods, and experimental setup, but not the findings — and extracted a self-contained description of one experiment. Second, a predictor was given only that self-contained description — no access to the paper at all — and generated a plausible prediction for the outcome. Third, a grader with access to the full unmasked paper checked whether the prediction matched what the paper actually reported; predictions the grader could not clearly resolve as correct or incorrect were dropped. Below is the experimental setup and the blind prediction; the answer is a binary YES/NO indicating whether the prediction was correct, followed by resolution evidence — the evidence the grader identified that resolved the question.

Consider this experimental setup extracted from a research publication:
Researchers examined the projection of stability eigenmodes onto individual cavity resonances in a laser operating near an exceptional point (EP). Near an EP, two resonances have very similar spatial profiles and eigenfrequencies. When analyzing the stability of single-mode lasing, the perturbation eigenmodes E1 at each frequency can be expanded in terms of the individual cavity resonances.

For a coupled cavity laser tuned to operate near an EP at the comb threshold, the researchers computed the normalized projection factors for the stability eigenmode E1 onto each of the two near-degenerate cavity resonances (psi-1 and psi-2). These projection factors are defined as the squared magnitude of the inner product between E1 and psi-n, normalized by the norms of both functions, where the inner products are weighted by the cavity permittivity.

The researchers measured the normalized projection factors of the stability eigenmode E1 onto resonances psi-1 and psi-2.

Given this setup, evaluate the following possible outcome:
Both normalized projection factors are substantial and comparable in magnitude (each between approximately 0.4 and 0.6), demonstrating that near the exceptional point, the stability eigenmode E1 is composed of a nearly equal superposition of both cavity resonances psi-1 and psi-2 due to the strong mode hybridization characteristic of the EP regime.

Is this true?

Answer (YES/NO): NO